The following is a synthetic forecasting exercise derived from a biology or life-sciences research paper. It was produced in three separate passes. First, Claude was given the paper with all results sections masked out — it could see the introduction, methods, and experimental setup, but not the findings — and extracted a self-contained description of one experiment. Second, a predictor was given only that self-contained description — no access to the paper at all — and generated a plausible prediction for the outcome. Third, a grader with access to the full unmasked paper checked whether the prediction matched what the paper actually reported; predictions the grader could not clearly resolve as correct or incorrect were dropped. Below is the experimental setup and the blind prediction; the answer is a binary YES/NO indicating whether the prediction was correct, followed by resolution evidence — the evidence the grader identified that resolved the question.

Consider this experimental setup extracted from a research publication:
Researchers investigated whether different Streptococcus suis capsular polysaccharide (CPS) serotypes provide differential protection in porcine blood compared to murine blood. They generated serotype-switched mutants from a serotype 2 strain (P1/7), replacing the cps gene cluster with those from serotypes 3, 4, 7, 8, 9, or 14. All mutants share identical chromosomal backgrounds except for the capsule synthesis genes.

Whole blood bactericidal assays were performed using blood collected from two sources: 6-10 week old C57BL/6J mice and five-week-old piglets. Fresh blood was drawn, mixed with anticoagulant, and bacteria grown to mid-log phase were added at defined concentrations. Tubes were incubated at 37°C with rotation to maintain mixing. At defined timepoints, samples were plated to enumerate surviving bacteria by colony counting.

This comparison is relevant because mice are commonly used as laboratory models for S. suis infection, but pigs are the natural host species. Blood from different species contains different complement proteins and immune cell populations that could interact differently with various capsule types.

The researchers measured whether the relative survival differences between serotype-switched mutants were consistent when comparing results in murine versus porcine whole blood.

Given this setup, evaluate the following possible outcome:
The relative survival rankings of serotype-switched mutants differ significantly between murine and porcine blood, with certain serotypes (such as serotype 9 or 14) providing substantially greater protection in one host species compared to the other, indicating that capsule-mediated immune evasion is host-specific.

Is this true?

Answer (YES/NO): YES